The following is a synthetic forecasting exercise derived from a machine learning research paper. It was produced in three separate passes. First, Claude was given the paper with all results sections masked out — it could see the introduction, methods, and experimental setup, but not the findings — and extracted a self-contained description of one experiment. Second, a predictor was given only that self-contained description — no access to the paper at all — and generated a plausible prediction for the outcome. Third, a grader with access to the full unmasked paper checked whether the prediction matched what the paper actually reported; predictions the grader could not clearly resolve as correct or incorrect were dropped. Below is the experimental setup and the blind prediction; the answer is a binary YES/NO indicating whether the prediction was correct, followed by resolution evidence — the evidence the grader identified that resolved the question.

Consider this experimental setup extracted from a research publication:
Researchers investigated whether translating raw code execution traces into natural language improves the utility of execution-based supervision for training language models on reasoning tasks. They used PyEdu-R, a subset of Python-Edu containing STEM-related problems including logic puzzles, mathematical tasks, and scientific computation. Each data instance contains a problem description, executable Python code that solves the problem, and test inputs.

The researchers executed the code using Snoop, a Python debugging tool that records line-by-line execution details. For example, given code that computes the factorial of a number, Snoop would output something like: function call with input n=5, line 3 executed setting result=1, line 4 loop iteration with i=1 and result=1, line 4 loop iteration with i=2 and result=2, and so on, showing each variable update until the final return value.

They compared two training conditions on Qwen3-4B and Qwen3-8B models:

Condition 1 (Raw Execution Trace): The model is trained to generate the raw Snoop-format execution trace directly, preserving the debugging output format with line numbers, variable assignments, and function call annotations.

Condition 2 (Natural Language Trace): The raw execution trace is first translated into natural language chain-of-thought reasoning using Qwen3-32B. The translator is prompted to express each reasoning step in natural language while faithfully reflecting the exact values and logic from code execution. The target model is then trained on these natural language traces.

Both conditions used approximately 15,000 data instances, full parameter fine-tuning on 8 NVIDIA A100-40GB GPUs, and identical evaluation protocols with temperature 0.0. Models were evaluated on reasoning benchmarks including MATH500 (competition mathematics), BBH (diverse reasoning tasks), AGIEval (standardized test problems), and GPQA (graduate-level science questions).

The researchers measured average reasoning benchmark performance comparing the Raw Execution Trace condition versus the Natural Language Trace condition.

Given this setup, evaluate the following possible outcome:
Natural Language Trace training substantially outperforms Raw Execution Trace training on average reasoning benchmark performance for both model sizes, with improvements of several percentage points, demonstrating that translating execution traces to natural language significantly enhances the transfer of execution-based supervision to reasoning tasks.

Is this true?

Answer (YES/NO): YES